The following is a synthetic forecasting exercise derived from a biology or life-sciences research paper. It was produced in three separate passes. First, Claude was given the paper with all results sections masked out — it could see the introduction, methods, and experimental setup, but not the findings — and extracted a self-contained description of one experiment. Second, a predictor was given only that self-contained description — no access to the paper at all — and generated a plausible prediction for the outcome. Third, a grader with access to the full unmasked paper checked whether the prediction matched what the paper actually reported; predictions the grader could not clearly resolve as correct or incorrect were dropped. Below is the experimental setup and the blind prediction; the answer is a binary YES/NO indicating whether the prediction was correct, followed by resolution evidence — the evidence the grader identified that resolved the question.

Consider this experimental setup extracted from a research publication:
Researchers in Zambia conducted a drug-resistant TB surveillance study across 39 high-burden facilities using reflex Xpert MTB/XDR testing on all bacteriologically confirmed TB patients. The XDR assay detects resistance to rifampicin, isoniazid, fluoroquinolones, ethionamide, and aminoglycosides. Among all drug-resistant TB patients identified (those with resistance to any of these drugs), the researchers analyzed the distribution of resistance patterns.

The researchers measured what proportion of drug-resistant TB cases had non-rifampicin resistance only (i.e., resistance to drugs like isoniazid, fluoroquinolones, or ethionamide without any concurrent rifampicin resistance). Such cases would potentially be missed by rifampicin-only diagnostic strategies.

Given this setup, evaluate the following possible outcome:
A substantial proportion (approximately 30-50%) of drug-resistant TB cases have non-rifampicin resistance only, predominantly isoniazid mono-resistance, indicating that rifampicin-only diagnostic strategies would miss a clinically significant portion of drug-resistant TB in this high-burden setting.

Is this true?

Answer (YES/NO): YES